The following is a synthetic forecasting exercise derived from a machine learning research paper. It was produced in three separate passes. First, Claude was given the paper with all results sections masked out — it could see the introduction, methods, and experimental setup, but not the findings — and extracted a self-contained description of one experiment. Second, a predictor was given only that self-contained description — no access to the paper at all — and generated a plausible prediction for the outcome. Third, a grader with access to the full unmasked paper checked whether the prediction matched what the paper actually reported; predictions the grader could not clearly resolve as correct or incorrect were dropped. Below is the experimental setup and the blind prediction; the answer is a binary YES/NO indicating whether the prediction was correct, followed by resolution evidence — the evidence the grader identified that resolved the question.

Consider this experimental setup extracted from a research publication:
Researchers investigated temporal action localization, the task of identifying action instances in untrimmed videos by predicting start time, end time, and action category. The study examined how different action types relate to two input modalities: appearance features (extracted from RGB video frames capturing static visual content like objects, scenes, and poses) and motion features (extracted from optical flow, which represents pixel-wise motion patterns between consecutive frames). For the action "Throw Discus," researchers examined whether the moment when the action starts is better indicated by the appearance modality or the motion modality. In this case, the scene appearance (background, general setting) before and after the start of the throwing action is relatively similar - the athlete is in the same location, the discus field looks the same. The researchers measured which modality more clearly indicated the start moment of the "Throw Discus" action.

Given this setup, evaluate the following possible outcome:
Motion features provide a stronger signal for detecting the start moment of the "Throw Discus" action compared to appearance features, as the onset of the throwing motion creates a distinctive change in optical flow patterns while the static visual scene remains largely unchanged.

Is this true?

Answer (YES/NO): YES